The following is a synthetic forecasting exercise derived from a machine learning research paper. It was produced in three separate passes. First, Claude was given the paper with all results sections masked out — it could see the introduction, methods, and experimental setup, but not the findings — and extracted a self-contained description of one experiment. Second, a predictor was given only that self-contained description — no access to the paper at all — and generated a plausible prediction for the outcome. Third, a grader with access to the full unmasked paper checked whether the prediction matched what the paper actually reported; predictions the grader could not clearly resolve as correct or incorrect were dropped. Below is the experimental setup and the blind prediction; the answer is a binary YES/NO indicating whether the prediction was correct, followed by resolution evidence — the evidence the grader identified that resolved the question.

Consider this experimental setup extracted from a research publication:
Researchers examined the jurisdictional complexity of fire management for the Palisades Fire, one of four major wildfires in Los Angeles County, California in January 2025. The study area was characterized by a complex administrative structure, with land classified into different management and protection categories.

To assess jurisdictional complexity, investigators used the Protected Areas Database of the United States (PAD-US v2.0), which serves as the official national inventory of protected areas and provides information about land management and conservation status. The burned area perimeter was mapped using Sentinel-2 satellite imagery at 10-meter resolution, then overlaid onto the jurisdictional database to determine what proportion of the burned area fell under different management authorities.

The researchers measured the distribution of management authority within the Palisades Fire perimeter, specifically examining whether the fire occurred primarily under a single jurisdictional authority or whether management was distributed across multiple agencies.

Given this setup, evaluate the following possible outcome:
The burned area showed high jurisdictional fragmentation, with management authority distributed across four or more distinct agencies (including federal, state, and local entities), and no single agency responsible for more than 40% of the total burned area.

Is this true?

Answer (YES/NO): NO